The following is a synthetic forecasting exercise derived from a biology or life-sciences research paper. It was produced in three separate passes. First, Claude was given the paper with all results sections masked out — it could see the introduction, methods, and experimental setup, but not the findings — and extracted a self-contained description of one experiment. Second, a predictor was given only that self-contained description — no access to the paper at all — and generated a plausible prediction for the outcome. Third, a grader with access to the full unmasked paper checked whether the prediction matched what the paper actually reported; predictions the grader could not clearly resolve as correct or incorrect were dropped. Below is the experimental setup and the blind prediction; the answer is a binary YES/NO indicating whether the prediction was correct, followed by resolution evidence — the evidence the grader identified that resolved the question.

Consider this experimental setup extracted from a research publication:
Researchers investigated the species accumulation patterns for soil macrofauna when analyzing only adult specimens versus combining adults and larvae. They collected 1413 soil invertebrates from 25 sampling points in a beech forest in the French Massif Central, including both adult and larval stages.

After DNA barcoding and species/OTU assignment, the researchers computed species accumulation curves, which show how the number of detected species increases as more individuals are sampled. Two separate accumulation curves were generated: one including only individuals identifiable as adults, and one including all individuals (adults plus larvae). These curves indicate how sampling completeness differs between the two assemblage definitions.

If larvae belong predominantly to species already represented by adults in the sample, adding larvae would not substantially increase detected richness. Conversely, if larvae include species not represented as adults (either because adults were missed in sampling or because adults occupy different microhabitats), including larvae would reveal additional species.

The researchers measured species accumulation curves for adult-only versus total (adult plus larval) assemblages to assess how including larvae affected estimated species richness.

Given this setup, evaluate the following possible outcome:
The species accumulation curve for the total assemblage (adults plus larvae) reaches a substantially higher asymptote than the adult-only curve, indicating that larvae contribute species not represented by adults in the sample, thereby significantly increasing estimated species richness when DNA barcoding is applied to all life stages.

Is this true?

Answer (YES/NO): NO